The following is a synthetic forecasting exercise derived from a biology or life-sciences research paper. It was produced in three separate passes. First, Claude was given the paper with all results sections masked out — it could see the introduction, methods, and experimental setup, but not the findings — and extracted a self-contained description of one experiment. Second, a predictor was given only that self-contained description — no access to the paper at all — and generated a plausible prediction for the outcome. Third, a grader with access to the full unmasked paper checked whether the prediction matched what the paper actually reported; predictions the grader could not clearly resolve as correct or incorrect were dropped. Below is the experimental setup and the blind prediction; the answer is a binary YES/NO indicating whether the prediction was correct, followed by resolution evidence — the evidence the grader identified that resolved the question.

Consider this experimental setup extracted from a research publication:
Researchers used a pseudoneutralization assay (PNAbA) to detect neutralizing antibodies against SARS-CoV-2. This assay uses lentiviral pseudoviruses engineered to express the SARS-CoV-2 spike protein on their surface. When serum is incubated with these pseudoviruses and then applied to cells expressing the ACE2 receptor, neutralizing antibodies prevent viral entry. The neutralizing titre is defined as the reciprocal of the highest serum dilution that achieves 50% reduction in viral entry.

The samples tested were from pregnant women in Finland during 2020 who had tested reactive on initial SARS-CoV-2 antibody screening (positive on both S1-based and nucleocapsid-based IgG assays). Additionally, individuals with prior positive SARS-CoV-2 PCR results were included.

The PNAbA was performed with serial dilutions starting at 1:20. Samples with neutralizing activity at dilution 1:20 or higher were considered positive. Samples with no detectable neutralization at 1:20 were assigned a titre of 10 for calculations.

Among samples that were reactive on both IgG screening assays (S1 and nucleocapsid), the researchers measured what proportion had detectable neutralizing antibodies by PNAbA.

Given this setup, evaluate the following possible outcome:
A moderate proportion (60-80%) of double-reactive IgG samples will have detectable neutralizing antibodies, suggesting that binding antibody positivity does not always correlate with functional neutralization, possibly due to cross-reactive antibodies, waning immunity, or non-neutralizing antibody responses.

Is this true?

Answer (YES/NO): NO